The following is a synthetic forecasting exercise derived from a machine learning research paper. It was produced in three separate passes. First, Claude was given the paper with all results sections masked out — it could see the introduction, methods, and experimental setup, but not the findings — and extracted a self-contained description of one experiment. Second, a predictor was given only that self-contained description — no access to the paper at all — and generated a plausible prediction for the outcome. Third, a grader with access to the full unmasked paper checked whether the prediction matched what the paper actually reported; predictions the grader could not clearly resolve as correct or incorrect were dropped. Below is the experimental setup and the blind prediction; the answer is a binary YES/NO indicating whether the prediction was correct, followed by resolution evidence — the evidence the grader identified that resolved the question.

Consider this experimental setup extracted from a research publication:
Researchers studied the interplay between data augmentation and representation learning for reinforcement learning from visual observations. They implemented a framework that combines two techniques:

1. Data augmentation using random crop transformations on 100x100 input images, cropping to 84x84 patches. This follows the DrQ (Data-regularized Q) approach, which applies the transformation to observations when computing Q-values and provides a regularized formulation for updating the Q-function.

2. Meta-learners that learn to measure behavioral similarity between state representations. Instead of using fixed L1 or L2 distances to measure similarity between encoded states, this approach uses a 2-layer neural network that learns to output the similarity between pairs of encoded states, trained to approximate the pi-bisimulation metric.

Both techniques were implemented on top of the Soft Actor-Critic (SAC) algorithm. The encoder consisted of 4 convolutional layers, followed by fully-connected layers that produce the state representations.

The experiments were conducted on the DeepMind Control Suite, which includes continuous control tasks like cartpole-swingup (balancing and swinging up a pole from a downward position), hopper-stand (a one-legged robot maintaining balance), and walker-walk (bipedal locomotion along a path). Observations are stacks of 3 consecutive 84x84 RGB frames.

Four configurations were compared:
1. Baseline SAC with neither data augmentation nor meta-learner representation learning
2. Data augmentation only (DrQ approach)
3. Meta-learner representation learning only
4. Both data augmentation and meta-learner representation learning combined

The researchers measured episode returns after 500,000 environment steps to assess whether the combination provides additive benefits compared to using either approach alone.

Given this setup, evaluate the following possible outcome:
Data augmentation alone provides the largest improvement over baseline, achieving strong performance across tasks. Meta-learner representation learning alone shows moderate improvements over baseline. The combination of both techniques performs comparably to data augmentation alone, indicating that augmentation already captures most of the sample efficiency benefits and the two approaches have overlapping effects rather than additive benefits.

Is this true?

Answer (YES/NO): NO